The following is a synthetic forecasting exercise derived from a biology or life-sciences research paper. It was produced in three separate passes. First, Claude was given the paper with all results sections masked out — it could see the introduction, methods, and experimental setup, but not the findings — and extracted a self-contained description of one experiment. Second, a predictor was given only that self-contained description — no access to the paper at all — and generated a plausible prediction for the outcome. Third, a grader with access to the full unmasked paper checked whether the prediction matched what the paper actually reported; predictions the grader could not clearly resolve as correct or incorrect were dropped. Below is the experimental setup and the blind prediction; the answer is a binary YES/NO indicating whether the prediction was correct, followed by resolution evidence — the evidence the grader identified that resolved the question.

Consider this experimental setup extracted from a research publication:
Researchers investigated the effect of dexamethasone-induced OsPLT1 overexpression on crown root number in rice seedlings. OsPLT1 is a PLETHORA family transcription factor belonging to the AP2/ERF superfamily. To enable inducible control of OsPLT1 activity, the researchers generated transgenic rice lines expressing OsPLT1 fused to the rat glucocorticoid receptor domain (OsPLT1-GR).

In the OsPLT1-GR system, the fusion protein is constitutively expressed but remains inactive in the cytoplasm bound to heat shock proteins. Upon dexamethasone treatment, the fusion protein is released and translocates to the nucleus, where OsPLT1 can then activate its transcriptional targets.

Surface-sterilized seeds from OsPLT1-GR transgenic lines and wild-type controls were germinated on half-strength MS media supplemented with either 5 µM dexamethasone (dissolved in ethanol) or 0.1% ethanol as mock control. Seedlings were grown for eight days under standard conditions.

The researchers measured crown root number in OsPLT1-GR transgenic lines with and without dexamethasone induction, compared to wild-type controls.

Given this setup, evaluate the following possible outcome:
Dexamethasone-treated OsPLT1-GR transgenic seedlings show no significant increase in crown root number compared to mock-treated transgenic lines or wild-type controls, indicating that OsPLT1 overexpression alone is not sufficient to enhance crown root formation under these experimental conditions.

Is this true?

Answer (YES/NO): NO